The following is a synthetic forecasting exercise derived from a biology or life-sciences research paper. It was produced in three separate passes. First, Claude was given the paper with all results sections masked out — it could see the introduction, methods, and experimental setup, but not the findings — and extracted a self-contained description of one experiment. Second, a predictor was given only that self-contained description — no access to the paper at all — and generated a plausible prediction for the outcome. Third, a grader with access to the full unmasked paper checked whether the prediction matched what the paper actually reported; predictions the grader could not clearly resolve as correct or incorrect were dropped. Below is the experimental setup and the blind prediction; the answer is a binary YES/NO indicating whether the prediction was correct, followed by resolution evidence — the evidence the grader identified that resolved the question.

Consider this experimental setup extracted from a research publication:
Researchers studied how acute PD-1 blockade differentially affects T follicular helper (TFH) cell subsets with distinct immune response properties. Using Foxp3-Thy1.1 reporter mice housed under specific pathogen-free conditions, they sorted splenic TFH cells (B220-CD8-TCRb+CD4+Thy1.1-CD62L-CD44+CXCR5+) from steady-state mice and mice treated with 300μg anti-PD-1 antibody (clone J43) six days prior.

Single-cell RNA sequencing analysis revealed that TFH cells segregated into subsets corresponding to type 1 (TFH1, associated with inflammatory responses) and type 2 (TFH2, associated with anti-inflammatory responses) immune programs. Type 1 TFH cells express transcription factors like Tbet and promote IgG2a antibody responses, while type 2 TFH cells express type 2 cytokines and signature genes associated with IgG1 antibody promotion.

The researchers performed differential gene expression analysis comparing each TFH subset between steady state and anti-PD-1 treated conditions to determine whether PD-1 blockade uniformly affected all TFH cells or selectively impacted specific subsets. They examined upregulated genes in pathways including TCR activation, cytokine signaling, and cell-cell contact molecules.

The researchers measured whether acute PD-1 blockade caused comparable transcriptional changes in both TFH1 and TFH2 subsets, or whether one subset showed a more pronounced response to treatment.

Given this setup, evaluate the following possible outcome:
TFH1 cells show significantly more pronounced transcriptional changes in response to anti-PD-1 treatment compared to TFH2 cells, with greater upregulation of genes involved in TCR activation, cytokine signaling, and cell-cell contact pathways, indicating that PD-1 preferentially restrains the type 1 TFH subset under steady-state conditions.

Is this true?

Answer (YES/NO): NO